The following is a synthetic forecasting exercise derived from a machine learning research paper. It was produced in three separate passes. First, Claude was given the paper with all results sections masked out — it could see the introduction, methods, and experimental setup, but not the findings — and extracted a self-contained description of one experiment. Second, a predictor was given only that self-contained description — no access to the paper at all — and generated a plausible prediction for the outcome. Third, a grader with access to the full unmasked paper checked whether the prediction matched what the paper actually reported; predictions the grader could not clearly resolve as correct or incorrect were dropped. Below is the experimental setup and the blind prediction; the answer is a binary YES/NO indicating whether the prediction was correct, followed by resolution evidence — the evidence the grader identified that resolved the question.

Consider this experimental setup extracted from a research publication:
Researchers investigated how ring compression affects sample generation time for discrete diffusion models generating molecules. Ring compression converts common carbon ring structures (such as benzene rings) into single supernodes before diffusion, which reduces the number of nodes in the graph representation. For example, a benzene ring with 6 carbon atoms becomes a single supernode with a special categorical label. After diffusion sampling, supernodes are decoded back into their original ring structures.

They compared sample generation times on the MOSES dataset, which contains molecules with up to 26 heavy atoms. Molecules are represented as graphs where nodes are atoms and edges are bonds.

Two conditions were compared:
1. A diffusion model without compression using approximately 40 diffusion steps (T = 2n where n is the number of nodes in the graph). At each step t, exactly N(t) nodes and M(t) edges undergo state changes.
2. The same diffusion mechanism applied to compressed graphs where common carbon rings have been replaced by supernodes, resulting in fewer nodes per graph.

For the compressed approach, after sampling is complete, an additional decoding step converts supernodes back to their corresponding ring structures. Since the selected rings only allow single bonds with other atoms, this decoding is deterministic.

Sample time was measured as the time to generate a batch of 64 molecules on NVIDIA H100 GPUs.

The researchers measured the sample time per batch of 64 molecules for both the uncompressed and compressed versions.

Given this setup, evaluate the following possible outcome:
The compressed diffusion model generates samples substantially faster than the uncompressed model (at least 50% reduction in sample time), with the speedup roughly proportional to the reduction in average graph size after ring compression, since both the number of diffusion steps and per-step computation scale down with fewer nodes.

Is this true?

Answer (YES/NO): YES